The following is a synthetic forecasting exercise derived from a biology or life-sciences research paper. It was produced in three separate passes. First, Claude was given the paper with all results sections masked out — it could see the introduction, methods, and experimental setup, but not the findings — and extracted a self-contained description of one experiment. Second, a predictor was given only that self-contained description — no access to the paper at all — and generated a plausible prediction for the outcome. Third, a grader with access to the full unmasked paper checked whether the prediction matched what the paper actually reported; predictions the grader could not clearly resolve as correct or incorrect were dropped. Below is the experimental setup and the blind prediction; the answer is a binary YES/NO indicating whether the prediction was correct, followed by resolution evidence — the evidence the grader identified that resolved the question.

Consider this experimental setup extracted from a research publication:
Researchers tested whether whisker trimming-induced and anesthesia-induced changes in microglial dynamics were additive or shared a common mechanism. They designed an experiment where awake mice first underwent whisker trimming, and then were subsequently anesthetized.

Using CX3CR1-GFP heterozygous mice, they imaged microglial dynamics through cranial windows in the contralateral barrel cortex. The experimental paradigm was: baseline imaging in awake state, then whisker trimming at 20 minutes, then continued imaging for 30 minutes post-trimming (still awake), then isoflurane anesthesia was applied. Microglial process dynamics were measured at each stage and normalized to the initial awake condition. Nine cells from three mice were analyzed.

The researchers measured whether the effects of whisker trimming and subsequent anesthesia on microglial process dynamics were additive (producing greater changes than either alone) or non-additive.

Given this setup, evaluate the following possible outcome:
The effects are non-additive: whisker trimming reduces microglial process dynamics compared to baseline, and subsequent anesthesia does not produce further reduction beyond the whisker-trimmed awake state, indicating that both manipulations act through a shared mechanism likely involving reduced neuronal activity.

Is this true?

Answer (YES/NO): NO